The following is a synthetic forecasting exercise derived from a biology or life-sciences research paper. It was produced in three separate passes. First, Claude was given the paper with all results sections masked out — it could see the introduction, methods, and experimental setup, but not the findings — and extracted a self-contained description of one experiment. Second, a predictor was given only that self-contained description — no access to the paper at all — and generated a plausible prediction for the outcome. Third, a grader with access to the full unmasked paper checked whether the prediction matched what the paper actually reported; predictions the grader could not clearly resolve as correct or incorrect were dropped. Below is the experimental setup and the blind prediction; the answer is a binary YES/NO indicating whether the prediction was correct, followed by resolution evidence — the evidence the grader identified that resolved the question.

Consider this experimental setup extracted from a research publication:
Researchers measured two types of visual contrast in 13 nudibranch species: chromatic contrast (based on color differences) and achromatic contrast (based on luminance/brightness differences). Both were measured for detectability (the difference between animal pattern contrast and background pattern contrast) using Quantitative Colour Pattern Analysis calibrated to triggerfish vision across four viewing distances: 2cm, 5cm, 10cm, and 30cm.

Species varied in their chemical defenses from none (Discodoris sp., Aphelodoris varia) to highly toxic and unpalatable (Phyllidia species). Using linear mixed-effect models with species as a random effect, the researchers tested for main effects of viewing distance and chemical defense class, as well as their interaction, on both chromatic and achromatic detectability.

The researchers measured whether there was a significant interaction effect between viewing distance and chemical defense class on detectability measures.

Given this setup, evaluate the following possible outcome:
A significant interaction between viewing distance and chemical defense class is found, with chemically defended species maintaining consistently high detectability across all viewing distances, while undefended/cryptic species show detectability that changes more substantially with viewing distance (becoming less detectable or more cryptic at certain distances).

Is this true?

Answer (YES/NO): NO